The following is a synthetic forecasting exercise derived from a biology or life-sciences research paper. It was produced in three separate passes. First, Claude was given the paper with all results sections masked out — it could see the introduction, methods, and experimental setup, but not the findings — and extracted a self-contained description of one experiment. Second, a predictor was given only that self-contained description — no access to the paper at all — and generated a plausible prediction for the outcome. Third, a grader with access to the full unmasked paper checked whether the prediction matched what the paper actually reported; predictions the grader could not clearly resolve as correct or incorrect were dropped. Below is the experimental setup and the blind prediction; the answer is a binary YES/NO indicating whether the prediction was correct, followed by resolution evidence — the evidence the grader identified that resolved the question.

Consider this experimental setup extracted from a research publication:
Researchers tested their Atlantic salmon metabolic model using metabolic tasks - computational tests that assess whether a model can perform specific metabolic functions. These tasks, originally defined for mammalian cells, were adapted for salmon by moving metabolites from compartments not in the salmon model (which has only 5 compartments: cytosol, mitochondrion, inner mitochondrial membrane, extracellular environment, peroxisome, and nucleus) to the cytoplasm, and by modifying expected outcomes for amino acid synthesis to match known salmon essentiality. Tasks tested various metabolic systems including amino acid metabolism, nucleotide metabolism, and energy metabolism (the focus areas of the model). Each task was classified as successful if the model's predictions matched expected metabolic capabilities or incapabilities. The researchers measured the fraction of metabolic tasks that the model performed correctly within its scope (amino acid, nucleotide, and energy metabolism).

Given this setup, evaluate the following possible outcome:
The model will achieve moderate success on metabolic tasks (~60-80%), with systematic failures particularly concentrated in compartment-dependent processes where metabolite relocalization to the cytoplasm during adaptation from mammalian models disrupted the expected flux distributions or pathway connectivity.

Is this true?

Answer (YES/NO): NO